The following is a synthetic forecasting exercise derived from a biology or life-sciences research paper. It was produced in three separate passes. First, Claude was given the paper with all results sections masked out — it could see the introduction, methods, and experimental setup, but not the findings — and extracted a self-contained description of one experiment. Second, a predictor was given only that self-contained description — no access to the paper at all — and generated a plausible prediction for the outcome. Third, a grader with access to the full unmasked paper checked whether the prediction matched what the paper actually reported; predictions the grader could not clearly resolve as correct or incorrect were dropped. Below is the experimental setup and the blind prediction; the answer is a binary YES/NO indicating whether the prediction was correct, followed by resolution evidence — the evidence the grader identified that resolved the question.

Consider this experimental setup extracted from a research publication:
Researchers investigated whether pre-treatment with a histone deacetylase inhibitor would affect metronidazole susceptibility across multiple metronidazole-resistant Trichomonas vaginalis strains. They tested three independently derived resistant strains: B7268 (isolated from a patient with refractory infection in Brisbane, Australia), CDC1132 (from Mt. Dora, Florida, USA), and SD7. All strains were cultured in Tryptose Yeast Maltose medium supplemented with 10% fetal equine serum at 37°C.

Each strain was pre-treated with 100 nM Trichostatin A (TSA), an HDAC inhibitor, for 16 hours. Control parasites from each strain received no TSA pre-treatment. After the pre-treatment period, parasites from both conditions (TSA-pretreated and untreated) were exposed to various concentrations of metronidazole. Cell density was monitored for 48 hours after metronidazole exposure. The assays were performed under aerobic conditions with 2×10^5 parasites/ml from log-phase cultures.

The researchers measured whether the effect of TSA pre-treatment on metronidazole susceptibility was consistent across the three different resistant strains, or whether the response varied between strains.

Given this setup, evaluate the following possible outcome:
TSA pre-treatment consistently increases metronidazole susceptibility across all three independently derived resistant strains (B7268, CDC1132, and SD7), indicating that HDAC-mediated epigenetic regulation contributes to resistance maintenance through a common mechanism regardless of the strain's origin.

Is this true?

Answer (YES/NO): NO